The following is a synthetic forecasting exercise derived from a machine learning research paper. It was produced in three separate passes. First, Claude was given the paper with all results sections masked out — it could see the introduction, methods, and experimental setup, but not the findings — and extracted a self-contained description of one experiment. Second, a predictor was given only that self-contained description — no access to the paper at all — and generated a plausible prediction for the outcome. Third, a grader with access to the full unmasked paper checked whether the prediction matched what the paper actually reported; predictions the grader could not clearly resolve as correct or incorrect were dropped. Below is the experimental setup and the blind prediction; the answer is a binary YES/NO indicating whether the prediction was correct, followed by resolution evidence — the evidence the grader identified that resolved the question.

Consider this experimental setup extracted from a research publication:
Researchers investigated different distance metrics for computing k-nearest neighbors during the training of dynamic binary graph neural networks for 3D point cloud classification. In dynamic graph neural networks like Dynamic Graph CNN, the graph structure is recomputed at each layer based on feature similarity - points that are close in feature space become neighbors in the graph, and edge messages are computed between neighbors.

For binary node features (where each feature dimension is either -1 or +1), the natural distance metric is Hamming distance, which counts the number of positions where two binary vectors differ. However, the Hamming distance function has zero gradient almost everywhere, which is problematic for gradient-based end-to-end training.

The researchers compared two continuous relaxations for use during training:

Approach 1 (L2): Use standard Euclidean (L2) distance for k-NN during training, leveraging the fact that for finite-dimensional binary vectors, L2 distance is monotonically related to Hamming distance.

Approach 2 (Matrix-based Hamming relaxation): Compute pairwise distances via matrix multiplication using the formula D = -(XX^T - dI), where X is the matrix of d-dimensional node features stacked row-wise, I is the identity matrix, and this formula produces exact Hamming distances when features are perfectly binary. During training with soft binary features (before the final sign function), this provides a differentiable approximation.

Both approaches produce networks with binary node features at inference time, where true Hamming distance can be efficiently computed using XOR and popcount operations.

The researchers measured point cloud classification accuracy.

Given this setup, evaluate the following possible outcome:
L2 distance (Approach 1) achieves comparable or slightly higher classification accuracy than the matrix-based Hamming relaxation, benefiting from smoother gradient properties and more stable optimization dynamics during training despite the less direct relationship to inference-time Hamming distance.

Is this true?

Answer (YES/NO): YES